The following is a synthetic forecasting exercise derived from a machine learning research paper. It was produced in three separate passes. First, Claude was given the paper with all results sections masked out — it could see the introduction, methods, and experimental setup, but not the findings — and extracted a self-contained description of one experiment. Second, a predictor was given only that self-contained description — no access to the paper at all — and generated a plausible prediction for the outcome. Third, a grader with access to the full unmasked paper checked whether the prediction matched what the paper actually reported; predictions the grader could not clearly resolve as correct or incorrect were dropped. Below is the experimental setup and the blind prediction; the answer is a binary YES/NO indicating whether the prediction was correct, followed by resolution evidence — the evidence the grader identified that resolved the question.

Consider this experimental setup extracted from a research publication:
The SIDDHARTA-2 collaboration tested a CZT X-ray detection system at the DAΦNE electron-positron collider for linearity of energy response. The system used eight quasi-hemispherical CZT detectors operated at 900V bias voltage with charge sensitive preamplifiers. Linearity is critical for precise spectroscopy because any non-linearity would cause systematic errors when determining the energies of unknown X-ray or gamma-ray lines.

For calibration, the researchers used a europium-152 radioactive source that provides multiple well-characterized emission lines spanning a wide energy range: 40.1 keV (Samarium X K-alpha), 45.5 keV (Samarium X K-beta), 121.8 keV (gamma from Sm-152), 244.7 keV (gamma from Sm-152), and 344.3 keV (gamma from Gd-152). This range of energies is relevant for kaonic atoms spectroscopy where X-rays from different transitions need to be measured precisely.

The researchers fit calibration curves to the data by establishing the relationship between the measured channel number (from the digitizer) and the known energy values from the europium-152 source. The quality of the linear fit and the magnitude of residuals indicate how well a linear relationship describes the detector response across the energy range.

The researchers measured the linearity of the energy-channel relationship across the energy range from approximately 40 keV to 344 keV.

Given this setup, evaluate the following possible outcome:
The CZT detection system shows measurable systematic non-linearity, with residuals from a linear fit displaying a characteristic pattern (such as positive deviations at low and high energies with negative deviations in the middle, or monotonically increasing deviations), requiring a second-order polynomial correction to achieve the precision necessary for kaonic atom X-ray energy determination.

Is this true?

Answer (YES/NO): NO